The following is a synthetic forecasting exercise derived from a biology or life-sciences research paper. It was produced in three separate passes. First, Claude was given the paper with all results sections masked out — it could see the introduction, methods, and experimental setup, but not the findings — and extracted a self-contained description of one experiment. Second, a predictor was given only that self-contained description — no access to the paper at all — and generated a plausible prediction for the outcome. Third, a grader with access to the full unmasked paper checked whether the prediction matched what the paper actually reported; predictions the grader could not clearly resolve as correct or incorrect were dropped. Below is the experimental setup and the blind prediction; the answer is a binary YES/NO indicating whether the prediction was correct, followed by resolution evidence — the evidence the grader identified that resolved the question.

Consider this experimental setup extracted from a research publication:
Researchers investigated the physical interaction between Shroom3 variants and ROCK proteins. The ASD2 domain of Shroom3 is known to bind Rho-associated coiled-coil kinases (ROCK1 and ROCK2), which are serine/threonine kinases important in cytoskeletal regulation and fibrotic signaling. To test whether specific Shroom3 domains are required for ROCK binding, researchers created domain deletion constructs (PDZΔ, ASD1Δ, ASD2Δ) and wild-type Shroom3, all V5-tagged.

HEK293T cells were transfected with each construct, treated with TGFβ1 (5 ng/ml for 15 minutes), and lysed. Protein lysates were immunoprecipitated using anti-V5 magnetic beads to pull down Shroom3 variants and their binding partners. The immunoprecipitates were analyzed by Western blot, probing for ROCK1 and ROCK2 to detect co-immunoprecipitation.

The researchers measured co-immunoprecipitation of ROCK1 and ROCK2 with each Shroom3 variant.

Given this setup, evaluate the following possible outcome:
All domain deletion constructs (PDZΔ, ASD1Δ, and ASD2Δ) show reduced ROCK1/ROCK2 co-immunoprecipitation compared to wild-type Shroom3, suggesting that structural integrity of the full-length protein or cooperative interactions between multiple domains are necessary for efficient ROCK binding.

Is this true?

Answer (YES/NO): NO